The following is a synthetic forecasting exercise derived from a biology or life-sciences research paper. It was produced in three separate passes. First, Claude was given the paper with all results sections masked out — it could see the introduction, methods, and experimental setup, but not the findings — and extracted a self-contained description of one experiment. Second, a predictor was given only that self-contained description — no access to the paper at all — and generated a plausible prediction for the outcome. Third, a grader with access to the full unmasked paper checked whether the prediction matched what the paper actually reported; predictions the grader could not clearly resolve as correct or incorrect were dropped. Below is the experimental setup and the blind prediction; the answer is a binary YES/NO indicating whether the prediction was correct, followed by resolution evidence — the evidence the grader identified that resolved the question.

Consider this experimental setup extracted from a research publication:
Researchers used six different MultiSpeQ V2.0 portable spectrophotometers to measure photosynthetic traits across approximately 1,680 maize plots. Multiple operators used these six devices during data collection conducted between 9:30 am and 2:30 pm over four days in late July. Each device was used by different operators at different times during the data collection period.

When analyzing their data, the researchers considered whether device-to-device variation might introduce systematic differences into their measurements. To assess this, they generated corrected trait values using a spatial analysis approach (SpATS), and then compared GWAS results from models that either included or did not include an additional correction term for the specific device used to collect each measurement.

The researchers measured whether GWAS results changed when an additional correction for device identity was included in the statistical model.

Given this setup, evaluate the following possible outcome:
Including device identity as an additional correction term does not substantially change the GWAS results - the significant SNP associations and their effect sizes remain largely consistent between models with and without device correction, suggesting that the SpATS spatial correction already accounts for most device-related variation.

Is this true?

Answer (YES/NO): YES